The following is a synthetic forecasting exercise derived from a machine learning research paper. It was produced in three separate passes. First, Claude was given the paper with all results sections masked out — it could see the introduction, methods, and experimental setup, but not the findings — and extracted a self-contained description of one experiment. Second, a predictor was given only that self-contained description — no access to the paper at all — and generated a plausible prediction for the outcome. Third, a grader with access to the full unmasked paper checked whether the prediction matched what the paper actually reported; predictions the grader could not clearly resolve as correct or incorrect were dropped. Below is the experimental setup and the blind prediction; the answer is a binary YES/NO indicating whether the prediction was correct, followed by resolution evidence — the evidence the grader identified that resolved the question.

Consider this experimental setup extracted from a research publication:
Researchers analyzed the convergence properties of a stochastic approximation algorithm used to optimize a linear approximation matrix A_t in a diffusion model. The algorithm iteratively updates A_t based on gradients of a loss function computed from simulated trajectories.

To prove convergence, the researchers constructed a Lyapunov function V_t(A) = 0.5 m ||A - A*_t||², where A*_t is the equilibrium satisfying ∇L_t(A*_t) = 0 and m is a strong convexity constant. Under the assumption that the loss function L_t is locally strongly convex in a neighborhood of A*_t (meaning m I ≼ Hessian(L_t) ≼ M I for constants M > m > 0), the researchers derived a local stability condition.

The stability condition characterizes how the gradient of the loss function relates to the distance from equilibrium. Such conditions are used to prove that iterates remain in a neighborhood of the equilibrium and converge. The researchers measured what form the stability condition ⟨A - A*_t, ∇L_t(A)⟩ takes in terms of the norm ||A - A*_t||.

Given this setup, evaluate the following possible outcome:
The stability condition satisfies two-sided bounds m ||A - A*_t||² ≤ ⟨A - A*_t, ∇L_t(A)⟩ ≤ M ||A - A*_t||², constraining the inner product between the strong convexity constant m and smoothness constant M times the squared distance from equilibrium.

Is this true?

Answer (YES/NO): NO